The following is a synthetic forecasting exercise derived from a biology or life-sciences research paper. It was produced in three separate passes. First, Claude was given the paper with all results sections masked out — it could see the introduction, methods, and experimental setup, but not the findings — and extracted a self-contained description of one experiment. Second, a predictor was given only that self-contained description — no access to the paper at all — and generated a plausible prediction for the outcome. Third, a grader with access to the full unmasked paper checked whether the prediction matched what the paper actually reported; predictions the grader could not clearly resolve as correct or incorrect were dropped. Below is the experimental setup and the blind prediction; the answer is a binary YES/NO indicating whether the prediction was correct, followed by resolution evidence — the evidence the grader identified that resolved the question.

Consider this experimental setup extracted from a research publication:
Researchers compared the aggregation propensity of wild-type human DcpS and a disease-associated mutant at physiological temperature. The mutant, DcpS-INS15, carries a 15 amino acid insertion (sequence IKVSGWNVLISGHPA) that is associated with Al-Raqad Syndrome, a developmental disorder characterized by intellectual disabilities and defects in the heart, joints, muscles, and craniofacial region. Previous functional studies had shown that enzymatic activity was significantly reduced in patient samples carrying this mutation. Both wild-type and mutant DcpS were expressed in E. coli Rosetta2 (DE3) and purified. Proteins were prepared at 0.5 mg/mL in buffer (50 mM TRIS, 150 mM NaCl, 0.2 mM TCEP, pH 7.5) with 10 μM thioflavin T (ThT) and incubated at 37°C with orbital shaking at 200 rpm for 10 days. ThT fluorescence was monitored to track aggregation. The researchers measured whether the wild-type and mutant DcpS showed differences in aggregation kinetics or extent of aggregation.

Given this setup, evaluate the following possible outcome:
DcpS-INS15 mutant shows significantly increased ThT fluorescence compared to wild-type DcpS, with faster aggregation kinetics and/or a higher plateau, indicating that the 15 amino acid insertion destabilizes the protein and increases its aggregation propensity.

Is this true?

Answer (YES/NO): YES